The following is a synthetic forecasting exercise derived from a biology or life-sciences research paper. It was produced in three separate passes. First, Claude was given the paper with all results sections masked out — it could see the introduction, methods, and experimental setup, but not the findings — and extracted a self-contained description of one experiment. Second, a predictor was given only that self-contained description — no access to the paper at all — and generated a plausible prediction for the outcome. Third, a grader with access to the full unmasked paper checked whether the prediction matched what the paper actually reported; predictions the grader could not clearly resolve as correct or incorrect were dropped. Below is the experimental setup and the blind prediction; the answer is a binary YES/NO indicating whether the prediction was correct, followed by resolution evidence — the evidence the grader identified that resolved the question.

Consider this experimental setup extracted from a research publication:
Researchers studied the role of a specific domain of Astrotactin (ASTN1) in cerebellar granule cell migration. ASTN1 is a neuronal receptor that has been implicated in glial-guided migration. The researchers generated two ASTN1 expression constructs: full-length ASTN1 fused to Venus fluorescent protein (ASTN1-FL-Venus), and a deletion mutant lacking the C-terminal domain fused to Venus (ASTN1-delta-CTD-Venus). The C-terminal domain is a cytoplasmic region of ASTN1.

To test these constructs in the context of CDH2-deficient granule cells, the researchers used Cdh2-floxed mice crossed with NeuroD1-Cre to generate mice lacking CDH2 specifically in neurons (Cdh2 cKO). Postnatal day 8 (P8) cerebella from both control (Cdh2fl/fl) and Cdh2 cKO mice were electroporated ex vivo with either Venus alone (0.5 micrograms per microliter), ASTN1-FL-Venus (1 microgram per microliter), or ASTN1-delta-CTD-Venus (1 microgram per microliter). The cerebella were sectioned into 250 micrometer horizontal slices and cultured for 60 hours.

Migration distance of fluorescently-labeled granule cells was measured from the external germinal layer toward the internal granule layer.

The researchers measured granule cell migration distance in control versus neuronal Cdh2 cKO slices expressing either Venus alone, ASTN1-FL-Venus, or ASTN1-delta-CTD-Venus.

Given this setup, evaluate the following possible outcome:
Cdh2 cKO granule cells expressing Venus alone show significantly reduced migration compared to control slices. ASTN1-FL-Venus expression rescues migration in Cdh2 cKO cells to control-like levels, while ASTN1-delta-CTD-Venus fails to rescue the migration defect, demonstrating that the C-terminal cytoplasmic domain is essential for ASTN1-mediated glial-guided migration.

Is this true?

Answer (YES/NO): NO